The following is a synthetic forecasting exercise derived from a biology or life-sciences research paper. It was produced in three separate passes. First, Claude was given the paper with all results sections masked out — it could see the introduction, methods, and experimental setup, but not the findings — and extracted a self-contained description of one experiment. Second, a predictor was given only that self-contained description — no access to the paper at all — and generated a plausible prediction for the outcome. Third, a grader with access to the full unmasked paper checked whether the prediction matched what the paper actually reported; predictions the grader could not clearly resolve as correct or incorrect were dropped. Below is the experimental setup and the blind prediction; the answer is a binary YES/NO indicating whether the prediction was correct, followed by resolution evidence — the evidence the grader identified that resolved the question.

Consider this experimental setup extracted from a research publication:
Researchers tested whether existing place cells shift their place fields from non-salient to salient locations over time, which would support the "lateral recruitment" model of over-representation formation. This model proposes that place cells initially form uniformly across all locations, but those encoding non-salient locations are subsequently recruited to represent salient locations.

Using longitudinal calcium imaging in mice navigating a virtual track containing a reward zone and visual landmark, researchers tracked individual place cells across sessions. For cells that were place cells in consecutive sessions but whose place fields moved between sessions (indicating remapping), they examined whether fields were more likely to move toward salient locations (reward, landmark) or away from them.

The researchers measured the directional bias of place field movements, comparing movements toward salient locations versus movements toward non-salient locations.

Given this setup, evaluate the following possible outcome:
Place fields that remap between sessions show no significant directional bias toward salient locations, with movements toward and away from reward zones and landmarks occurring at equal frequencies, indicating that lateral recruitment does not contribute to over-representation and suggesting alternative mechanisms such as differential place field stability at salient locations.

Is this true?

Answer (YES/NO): YES